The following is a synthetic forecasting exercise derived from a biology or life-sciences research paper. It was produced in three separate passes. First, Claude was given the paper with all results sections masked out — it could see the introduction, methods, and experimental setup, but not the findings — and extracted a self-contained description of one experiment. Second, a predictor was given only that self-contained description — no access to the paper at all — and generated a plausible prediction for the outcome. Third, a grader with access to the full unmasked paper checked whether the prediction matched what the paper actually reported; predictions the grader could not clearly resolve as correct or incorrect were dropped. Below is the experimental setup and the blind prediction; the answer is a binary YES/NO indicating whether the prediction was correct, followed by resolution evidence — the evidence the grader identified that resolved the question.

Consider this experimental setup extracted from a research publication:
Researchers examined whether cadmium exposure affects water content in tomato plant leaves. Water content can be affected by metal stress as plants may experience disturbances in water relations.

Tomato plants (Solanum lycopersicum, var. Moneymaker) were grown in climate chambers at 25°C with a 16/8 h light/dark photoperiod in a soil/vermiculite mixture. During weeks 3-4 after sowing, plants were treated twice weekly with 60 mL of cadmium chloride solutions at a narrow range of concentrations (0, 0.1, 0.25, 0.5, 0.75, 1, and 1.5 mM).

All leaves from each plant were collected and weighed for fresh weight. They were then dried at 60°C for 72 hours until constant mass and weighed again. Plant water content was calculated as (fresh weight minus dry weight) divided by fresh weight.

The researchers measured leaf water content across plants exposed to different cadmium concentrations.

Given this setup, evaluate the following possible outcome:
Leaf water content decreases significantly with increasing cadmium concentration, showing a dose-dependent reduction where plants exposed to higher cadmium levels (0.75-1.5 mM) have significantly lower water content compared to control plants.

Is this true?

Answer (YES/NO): NO